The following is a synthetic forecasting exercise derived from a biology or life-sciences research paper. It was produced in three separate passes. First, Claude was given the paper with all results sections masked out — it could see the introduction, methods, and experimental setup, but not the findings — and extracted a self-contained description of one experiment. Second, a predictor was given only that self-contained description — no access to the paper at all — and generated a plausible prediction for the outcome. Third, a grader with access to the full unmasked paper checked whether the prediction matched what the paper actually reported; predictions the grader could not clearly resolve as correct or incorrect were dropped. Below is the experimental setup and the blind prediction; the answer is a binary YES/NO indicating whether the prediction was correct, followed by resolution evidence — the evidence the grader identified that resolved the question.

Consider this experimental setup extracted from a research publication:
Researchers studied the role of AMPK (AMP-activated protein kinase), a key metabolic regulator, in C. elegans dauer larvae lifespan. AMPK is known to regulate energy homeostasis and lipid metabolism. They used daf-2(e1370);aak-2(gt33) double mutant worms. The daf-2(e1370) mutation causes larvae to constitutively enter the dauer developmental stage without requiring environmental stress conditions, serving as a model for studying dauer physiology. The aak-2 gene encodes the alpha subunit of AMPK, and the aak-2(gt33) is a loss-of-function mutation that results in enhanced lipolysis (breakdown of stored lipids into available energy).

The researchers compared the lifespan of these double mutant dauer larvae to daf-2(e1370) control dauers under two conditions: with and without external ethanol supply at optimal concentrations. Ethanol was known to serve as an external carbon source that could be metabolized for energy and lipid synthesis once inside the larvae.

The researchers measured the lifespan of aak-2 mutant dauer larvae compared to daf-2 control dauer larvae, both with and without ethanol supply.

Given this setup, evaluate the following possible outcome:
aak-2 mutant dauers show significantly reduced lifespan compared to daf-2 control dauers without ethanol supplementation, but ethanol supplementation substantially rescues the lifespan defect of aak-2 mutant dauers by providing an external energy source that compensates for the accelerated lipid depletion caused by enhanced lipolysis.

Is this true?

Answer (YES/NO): NO